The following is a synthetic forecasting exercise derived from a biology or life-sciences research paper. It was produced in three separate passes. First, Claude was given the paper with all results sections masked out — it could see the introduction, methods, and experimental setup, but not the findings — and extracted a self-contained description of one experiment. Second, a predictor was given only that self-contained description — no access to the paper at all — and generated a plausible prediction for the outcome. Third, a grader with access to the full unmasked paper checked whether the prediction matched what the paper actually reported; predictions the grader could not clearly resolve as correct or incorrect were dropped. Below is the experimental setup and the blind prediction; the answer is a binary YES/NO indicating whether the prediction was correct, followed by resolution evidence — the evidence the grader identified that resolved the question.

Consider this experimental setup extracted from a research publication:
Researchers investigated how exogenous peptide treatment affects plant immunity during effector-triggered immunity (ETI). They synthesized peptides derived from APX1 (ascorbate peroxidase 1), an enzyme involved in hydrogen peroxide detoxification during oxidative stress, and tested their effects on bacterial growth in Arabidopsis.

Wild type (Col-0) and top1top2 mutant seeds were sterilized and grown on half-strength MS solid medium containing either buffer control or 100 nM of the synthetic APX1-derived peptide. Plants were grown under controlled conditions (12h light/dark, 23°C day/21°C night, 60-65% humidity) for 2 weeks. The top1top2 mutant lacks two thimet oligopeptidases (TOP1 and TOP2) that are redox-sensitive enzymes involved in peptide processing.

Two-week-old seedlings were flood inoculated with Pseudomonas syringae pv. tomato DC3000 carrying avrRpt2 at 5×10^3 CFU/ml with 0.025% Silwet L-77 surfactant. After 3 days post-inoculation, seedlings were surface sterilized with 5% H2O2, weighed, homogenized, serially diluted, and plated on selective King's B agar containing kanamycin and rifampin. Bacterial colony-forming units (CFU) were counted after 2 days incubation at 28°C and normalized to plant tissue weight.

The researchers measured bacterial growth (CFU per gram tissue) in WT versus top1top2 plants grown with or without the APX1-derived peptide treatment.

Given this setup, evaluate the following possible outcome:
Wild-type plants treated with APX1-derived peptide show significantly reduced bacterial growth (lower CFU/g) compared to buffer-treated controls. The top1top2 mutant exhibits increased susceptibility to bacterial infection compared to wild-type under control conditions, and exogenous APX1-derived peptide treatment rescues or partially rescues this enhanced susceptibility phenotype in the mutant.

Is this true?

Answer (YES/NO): NO